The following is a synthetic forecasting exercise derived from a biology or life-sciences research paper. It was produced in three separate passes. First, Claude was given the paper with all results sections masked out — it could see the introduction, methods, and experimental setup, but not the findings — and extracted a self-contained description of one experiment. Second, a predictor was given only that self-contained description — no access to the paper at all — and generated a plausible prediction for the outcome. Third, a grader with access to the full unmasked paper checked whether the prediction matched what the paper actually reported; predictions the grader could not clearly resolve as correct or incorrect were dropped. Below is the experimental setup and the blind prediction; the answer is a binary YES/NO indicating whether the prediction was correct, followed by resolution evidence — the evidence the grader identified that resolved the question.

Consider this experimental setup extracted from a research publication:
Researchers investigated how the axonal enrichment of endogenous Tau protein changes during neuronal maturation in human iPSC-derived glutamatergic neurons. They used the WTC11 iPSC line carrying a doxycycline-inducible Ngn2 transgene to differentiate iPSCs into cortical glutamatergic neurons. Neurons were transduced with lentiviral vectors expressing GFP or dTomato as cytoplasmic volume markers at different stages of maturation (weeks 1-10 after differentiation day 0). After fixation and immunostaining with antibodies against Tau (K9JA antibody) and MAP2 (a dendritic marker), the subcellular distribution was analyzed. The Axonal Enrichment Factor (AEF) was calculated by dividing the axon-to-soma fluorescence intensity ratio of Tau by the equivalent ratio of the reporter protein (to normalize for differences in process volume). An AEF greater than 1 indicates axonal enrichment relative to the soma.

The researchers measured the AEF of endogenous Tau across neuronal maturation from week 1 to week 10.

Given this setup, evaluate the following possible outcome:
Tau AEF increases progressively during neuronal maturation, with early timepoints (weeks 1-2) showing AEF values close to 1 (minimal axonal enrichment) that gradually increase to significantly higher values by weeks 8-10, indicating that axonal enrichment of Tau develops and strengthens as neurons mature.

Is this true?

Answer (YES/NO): NO